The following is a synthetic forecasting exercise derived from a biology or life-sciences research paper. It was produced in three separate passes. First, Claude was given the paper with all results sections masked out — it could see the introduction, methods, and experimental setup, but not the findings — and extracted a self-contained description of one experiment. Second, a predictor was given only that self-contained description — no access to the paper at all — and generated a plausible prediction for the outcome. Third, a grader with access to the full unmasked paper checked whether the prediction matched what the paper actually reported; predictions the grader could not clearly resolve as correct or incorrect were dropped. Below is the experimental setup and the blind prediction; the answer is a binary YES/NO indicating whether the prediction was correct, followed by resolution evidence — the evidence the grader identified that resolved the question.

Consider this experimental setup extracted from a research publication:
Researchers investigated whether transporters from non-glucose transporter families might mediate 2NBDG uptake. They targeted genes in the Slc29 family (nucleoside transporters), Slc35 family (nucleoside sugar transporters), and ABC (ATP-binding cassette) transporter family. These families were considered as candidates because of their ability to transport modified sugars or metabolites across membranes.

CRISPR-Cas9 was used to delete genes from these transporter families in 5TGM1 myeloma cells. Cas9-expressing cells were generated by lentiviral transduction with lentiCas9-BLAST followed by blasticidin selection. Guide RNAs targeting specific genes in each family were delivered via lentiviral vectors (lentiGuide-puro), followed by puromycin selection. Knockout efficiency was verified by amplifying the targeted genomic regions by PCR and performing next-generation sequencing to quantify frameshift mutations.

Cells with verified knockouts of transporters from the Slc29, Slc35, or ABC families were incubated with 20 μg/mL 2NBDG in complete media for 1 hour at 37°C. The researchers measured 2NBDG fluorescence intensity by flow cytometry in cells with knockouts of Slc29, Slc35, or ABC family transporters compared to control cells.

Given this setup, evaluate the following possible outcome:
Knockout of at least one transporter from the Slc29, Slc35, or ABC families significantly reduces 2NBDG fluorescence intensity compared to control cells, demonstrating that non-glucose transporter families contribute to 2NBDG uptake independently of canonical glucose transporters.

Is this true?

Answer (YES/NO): NO